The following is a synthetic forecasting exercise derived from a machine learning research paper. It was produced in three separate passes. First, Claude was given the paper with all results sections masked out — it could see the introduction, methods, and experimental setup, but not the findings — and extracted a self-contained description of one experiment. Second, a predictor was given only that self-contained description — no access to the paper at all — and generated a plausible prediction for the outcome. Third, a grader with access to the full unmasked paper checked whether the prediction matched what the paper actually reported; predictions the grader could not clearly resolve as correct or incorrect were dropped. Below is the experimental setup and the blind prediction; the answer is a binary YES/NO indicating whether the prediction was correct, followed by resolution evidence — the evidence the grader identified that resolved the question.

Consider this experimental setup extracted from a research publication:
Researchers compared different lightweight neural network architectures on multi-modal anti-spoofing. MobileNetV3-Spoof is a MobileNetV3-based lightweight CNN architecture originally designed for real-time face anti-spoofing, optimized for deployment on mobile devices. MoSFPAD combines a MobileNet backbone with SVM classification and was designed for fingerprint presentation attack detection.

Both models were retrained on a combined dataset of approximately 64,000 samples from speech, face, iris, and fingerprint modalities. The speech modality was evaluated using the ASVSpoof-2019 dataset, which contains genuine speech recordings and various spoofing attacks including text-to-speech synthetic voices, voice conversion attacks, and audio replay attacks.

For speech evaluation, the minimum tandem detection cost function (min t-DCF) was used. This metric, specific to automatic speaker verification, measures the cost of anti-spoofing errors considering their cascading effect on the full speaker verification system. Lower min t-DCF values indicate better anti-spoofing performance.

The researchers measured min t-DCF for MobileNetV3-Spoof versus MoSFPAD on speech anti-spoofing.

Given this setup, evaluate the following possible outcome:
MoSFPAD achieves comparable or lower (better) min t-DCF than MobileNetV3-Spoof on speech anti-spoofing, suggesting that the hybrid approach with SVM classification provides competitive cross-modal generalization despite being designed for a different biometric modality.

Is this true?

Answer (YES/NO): YES